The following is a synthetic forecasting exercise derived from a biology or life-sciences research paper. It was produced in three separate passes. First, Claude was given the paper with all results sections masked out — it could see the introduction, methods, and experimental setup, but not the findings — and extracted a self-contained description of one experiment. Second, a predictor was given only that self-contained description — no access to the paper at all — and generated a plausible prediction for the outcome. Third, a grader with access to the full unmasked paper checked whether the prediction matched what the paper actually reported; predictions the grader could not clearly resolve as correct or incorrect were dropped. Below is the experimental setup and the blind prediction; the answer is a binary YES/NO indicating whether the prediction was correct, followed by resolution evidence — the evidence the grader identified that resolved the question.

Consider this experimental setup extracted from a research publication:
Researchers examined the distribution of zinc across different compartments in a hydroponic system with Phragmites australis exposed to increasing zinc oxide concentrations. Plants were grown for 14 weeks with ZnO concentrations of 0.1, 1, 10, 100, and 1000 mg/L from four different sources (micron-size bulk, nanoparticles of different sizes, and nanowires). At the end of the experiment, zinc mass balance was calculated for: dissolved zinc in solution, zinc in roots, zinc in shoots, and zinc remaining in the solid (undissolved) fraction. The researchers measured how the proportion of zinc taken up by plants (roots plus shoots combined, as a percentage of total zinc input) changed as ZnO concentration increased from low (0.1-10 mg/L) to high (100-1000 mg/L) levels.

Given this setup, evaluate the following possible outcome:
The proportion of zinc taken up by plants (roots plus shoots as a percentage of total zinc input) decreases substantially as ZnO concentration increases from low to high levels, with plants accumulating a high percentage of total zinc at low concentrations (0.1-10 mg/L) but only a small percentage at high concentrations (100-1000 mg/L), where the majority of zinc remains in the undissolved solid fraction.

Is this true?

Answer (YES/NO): YES